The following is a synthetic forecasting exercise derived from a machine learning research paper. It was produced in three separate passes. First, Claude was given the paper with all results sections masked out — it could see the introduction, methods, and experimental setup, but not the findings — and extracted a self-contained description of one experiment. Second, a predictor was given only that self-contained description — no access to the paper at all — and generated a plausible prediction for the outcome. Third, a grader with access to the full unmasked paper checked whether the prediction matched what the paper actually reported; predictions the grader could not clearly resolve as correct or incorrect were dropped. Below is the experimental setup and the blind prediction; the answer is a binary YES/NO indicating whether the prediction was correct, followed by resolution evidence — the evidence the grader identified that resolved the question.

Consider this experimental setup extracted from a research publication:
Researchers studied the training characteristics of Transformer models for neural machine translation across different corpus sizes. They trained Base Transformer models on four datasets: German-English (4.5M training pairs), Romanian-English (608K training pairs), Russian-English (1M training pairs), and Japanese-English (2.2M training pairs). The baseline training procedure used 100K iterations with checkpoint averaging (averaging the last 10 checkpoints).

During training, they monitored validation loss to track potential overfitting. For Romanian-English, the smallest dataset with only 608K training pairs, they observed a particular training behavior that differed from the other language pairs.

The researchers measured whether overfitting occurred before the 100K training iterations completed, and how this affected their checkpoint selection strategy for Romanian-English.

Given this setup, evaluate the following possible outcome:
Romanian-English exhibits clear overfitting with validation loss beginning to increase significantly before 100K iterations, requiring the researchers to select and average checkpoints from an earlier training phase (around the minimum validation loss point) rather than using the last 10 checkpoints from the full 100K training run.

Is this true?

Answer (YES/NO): YES